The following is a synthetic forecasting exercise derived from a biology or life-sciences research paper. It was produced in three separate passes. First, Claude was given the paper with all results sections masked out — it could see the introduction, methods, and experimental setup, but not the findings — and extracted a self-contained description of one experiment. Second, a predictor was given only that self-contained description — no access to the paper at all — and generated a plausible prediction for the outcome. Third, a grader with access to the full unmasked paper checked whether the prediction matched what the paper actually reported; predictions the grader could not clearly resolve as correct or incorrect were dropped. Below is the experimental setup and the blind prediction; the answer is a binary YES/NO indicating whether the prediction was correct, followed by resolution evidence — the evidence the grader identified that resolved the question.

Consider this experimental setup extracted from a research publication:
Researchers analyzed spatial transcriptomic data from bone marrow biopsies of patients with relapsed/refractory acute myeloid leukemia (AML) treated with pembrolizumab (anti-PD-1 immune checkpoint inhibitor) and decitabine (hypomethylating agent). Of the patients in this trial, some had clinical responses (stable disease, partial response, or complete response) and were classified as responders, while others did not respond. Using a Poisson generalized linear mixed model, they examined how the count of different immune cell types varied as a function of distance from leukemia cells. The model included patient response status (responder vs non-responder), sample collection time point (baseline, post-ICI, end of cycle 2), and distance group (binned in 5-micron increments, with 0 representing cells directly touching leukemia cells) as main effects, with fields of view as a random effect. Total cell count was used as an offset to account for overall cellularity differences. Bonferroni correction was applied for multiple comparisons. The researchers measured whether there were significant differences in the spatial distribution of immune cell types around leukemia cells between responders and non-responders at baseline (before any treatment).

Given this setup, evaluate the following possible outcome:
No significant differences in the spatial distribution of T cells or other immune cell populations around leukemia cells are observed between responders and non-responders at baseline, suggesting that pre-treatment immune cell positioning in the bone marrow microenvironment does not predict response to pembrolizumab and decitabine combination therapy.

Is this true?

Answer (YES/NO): NO